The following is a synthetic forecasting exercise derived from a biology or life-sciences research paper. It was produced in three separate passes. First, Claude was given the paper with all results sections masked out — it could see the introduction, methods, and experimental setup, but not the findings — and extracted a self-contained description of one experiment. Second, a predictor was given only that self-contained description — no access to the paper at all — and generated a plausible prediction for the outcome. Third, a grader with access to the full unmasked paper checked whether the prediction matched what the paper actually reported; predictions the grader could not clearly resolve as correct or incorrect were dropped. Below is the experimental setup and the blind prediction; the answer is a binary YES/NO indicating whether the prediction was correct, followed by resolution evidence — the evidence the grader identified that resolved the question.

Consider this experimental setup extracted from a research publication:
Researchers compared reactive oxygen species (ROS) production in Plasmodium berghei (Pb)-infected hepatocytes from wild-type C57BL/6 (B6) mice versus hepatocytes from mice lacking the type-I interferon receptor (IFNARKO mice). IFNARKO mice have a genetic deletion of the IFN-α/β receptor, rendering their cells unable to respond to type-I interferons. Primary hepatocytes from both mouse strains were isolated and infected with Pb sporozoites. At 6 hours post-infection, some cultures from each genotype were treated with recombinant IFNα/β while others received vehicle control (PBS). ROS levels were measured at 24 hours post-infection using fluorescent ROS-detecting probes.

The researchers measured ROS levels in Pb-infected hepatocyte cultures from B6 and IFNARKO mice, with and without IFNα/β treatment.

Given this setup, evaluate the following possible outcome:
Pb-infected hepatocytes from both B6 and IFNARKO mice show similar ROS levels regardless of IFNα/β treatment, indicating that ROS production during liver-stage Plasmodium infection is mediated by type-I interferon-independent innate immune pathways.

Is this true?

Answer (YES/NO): NO